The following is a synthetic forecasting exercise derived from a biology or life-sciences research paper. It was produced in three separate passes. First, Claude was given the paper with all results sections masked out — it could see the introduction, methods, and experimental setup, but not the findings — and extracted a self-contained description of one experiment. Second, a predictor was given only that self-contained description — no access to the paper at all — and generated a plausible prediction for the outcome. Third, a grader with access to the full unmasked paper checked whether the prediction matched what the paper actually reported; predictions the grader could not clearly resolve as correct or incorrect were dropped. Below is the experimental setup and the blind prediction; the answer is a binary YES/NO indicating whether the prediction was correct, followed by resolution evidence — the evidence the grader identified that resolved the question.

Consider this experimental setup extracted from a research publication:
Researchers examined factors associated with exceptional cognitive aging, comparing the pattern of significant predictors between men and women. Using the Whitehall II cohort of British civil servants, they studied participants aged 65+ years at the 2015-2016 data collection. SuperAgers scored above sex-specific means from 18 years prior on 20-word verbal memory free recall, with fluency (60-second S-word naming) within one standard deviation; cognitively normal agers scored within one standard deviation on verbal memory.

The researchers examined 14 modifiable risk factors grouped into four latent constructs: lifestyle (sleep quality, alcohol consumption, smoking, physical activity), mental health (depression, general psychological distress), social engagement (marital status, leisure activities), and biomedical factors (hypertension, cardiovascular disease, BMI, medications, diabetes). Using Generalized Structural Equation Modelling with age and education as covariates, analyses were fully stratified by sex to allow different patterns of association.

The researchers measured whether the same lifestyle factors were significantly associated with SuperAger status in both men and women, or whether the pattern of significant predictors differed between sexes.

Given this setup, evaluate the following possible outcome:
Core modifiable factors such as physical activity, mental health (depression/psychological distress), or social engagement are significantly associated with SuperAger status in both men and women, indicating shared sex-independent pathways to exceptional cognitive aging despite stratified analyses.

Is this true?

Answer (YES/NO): NO